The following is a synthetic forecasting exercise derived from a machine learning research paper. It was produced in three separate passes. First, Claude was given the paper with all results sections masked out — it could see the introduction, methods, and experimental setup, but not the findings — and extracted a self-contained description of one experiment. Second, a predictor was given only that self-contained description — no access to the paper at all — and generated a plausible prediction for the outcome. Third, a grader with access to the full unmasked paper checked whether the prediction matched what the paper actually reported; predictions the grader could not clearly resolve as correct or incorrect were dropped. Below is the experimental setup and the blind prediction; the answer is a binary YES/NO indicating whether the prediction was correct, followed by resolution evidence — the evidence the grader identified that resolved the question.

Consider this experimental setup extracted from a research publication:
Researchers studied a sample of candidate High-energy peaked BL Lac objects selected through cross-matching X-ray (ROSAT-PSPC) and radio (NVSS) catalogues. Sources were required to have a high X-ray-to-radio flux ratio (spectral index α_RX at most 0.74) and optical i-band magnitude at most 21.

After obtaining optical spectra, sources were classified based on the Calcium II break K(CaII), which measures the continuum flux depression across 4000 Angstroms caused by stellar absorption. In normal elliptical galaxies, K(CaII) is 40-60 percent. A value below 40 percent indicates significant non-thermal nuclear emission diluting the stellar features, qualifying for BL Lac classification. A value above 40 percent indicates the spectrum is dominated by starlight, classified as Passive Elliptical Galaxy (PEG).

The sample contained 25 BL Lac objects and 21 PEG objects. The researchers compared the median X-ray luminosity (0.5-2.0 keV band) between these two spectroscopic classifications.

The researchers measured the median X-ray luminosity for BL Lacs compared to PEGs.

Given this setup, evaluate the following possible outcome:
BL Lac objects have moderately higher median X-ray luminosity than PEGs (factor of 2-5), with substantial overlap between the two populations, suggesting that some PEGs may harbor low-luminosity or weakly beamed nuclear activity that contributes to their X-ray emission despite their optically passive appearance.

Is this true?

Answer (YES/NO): NO